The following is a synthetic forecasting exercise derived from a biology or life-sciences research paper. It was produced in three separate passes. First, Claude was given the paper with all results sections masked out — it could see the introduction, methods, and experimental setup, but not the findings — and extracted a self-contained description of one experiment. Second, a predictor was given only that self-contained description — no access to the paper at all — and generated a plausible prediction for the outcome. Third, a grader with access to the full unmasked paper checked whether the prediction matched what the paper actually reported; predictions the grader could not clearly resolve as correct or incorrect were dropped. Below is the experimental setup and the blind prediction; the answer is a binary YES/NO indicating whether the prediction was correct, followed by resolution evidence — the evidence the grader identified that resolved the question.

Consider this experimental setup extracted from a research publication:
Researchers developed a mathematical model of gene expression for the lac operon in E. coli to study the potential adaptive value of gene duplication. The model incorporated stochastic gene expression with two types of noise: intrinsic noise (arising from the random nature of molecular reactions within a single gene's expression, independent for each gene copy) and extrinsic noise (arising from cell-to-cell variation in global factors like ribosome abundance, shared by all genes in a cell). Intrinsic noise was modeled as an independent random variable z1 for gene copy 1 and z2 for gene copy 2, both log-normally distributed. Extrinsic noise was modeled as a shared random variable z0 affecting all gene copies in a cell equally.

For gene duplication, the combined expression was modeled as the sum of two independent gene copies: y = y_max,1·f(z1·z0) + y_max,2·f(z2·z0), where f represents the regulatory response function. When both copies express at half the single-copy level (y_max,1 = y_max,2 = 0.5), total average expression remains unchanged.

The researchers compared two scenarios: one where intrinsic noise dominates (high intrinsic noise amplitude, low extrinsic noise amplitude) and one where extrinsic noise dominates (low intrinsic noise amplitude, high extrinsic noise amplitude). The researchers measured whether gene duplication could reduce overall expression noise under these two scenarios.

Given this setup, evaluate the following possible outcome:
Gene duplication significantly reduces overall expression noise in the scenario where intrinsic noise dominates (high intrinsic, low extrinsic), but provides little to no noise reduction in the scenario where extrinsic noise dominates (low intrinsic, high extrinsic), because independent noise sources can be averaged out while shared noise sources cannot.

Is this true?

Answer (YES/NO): YES